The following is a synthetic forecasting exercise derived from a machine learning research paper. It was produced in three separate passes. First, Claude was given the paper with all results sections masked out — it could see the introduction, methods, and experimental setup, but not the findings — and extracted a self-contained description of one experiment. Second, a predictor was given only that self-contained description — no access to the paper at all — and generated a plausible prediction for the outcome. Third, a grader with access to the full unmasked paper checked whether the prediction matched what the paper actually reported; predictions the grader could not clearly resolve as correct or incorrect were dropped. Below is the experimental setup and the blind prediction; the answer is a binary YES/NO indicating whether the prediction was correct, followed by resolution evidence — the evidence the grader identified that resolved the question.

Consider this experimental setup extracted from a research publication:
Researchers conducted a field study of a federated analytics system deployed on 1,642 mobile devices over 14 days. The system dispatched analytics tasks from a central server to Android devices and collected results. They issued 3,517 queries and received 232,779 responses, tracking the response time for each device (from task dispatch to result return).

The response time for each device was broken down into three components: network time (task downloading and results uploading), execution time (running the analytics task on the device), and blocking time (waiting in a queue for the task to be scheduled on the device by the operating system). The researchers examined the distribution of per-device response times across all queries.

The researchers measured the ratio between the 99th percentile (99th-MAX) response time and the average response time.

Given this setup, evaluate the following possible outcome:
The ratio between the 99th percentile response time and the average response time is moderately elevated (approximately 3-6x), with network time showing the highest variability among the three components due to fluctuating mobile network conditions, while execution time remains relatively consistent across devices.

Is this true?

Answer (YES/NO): NO